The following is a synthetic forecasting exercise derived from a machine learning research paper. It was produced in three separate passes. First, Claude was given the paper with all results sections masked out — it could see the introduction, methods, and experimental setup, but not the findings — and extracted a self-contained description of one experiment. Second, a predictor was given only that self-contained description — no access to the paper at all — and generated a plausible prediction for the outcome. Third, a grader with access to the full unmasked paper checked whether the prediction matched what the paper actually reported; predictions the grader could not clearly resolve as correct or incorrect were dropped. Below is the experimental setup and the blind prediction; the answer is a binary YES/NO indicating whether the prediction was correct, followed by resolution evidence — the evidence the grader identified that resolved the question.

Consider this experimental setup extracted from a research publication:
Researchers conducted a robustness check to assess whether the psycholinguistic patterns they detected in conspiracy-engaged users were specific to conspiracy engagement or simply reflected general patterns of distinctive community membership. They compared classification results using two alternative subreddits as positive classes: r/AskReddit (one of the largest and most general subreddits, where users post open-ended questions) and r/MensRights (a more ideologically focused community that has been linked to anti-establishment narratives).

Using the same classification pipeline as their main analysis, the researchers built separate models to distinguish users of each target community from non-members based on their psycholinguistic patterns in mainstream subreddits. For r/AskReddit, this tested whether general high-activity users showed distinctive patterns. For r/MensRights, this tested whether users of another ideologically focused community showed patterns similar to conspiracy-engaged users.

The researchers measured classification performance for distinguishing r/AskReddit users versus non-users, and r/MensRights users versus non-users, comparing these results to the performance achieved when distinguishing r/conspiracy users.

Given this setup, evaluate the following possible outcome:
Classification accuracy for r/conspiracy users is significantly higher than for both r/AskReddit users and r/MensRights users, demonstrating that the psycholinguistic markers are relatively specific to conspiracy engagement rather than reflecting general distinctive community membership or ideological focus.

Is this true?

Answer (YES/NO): YES